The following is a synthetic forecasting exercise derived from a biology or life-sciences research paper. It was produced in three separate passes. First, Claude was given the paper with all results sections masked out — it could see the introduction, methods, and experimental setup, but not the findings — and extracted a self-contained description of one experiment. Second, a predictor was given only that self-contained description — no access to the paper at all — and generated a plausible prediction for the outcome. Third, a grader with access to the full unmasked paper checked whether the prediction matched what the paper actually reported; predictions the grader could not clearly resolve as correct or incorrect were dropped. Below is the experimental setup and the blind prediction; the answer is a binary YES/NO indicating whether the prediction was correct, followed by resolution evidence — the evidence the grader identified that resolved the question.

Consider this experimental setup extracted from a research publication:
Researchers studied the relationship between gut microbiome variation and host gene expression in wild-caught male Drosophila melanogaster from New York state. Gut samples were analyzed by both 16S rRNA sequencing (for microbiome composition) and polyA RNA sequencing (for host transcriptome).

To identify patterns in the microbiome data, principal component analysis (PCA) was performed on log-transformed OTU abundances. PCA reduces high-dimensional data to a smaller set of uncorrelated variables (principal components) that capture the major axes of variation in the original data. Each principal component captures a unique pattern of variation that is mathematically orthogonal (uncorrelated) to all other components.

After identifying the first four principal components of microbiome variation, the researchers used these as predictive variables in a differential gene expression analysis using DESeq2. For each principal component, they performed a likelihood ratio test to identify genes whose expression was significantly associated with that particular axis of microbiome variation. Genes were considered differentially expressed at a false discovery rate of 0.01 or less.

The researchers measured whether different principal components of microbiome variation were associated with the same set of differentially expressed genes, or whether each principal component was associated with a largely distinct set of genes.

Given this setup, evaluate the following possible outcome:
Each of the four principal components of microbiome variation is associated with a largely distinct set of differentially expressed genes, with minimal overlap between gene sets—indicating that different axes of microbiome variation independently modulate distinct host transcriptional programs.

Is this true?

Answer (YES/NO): YES